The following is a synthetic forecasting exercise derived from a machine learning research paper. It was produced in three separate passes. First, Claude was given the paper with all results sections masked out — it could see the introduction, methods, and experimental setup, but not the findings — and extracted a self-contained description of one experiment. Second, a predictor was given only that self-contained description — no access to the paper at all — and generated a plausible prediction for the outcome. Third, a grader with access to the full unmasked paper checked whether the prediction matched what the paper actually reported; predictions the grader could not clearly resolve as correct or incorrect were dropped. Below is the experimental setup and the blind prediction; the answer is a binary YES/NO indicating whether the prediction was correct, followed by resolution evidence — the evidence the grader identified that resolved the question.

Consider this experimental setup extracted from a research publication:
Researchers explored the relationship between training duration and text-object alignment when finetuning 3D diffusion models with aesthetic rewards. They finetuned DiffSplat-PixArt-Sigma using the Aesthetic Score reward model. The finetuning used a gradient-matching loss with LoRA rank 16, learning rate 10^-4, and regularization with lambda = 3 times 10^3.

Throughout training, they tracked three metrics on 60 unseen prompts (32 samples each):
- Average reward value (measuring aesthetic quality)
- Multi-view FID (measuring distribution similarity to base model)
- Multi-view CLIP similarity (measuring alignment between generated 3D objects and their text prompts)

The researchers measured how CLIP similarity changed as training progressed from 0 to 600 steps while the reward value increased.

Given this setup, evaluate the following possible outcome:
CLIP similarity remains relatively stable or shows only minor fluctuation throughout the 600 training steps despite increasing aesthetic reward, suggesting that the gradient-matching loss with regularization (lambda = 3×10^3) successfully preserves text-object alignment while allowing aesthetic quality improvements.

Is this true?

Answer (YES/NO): YES